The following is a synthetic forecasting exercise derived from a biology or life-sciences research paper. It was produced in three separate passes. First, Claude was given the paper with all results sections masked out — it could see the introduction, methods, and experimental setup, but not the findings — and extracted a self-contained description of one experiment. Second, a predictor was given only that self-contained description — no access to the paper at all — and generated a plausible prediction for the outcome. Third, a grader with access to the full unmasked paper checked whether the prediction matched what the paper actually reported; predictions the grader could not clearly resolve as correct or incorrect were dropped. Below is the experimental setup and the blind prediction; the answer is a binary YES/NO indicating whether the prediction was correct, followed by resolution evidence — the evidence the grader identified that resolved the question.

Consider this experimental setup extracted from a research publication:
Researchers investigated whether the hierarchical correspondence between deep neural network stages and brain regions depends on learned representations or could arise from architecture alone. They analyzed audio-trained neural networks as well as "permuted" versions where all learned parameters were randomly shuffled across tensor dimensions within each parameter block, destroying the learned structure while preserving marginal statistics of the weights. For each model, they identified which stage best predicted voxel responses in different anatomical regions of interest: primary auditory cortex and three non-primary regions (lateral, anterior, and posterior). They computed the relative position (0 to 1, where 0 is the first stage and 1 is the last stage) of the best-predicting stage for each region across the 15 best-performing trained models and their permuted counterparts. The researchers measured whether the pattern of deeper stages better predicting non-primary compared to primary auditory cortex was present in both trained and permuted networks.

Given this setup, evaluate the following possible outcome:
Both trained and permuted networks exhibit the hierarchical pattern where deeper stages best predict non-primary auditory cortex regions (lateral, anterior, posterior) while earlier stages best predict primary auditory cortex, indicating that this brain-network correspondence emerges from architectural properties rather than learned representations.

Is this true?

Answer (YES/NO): NO